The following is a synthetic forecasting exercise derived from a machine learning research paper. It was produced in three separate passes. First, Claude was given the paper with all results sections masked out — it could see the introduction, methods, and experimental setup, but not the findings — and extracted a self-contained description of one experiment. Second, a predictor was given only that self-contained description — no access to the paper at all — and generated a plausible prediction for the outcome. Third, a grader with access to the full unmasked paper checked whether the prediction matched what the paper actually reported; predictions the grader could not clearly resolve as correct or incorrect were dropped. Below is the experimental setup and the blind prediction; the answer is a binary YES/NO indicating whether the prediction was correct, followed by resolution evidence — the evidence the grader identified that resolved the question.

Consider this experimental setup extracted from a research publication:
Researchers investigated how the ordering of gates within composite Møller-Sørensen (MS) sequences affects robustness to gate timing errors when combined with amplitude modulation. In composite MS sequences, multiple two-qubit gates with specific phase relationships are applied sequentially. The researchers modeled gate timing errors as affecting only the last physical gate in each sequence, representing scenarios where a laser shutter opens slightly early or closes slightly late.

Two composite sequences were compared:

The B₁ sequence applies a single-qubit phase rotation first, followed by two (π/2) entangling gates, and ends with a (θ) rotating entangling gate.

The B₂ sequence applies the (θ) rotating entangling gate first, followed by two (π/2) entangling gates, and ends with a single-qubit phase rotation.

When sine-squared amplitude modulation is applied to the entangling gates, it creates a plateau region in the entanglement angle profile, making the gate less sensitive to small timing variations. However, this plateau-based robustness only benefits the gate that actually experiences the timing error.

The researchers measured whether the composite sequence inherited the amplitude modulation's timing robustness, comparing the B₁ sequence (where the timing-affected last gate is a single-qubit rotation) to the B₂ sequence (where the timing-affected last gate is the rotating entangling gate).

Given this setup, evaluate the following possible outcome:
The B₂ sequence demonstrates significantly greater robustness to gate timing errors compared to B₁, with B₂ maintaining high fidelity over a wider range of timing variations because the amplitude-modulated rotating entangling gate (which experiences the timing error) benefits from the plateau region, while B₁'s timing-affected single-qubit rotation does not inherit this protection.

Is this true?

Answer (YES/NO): YES